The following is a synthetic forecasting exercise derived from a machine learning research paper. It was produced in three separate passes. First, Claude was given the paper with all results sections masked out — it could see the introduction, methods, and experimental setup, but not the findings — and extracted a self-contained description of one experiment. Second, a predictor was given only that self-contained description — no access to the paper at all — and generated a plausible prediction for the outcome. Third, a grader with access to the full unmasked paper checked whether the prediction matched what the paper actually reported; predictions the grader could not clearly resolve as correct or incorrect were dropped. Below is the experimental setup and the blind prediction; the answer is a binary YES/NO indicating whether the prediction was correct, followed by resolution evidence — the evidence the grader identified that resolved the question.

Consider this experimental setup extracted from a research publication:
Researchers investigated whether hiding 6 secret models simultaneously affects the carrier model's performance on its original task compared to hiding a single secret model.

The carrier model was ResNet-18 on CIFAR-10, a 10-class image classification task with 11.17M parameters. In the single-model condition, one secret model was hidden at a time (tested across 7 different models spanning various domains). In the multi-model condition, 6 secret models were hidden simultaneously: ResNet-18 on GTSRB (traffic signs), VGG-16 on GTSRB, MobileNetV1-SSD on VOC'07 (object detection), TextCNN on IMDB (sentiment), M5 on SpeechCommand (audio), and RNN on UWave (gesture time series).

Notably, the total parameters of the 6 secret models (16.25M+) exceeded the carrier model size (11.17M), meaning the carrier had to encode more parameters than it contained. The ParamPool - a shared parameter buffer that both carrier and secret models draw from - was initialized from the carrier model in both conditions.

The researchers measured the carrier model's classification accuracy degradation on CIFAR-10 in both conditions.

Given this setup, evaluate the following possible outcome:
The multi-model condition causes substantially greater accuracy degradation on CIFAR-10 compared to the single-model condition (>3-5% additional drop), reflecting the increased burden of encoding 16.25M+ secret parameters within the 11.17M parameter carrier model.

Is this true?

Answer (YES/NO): NO